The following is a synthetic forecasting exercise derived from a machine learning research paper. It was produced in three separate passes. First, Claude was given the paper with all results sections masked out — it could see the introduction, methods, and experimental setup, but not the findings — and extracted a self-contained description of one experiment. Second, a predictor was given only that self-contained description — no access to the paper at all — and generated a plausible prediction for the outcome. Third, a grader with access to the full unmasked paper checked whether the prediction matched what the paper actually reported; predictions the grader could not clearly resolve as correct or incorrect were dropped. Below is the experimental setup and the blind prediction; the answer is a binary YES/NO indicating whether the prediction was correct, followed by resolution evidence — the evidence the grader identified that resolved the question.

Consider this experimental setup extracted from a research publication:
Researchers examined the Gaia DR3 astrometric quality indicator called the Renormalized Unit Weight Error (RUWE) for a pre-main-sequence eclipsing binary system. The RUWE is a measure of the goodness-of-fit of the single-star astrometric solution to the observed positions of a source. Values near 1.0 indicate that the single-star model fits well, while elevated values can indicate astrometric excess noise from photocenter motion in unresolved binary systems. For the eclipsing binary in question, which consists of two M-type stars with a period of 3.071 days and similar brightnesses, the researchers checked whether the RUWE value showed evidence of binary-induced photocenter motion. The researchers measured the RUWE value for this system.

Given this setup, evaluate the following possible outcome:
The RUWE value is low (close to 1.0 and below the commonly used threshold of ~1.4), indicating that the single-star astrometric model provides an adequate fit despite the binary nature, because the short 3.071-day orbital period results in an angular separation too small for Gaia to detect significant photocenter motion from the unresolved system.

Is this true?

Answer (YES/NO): NO